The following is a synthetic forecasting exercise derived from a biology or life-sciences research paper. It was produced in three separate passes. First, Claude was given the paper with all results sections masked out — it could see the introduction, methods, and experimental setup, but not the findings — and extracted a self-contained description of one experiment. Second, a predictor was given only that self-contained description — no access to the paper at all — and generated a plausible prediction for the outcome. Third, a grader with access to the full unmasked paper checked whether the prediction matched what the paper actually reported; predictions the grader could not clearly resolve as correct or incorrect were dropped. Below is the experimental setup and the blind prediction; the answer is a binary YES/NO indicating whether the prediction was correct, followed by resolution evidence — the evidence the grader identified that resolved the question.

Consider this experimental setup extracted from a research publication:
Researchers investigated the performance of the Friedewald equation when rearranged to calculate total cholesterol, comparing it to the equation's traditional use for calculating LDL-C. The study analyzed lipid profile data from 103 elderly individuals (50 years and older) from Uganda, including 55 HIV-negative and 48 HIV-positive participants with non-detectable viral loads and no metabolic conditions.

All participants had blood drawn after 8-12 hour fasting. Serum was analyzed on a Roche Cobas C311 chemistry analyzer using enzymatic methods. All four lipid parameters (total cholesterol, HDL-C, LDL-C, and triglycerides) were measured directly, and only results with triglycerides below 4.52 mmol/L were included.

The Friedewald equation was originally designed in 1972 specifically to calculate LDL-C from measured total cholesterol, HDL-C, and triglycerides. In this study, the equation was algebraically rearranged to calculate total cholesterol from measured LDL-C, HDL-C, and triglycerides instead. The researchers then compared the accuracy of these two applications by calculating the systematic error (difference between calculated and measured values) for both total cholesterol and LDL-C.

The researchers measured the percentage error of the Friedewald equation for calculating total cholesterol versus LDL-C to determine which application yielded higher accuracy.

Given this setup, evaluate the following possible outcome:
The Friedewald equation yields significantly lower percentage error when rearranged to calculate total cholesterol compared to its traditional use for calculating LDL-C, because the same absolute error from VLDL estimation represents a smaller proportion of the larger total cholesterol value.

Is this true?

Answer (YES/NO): YES